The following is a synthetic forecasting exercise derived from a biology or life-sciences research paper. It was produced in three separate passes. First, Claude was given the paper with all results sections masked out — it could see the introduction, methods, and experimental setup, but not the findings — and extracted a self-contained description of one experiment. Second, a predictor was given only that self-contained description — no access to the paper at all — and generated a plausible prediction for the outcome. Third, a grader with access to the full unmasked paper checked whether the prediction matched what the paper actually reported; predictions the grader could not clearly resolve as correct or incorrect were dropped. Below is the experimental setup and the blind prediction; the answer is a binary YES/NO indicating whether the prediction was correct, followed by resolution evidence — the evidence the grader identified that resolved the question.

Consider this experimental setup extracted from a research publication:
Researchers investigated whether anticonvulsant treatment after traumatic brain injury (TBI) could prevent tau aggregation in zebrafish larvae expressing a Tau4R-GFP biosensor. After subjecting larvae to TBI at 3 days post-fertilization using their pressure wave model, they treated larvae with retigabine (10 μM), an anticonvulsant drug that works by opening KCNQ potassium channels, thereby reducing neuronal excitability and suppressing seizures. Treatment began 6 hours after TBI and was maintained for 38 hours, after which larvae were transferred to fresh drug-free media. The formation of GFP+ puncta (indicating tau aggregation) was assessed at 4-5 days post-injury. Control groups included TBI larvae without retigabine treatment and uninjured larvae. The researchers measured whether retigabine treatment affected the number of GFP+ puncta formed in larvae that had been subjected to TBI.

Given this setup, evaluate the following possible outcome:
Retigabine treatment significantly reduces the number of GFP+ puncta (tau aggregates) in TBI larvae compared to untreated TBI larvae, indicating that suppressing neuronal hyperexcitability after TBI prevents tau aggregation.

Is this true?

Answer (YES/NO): YES